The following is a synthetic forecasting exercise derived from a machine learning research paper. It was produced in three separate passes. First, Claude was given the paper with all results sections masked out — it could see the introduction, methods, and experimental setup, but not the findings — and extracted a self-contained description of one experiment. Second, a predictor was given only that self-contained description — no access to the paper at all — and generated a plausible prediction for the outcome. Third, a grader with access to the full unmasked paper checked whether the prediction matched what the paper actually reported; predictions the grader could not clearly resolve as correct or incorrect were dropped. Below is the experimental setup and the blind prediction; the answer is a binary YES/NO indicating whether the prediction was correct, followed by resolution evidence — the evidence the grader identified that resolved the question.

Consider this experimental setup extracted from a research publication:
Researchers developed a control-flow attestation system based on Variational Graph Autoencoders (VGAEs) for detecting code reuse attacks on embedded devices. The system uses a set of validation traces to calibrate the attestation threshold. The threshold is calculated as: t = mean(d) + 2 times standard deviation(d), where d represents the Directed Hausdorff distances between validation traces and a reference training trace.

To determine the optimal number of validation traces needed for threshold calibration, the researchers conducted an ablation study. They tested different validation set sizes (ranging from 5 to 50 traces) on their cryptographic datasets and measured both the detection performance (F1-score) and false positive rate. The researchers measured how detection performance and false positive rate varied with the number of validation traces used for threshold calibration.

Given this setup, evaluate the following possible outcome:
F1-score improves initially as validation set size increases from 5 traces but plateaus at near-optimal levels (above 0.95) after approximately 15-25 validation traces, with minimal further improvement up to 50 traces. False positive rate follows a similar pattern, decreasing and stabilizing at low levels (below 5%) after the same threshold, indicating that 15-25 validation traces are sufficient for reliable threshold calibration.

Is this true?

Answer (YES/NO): NO